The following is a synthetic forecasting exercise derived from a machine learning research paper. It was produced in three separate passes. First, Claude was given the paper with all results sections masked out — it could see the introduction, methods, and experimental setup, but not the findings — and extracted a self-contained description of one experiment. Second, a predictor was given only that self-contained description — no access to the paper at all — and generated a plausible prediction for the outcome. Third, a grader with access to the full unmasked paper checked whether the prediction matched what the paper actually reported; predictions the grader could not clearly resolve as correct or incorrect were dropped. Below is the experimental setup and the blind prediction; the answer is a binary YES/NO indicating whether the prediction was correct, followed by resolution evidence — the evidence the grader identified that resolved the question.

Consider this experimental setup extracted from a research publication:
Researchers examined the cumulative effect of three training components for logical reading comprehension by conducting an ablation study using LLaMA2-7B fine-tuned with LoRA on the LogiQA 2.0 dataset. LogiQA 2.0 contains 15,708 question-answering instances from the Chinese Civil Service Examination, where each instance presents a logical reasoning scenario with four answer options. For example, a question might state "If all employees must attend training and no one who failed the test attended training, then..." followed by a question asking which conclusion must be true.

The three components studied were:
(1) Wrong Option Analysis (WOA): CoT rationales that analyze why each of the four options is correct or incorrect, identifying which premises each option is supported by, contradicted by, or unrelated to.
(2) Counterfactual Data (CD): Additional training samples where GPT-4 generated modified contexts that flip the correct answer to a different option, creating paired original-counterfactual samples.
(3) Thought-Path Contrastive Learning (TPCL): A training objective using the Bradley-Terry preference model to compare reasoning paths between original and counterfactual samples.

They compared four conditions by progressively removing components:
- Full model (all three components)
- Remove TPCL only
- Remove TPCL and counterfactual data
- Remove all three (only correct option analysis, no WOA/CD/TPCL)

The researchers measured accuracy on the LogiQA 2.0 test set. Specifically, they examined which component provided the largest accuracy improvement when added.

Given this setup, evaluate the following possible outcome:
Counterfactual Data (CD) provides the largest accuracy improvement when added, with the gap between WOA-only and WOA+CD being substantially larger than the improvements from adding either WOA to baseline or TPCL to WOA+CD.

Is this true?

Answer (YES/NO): YES